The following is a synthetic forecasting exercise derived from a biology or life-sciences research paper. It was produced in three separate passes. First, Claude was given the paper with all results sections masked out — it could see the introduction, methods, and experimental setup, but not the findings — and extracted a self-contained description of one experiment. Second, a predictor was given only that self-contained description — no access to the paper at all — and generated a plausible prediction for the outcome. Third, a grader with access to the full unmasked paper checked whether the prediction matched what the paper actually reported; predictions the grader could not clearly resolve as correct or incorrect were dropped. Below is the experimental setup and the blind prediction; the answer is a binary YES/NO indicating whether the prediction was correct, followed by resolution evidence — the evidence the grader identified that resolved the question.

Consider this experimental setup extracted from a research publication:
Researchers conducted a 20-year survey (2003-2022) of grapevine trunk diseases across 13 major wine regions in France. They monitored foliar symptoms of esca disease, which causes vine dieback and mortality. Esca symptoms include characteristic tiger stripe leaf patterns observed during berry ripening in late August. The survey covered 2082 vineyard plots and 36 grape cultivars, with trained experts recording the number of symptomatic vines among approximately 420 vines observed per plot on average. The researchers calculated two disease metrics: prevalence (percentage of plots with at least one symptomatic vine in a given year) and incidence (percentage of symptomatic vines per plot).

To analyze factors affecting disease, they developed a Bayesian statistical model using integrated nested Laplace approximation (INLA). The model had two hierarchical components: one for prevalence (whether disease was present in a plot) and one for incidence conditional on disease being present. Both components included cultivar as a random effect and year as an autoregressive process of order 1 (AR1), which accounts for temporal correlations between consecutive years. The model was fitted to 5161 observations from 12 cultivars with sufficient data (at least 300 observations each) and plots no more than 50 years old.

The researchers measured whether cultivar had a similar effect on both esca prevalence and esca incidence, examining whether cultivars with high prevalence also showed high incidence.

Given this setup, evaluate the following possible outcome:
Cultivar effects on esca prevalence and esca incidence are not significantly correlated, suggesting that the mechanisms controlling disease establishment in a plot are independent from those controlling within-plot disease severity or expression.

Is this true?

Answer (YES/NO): YES